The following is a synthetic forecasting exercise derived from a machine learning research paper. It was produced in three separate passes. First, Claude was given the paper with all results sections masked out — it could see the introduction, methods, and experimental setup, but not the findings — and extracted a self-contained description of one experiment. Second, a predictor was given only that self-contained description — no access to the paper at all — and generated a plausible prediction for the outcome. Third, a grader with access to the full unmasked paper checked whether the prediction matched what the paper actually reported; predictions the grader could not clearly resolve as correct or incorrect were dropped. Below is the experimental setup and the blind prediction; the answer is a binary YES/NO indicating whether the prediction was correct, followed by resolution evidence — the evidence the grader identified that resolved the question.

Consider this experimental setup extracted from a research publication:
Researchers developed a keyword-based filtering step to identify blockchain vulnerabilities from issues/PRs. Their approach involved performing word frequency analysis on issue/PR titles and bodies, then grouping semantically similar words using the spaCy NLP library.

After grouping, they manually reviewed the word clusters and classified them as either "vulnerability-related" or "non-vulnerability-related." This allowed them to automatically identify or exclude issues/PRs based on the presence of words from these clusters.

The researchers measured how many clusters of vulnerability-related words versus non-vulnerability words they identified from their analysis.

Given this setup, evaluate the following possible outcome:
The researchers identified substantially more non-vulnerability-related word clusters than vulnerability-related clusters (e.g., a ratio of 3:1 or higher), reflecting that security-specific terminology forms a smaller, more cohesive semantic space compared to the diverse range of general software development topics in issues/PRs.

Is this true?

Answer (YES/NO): NO